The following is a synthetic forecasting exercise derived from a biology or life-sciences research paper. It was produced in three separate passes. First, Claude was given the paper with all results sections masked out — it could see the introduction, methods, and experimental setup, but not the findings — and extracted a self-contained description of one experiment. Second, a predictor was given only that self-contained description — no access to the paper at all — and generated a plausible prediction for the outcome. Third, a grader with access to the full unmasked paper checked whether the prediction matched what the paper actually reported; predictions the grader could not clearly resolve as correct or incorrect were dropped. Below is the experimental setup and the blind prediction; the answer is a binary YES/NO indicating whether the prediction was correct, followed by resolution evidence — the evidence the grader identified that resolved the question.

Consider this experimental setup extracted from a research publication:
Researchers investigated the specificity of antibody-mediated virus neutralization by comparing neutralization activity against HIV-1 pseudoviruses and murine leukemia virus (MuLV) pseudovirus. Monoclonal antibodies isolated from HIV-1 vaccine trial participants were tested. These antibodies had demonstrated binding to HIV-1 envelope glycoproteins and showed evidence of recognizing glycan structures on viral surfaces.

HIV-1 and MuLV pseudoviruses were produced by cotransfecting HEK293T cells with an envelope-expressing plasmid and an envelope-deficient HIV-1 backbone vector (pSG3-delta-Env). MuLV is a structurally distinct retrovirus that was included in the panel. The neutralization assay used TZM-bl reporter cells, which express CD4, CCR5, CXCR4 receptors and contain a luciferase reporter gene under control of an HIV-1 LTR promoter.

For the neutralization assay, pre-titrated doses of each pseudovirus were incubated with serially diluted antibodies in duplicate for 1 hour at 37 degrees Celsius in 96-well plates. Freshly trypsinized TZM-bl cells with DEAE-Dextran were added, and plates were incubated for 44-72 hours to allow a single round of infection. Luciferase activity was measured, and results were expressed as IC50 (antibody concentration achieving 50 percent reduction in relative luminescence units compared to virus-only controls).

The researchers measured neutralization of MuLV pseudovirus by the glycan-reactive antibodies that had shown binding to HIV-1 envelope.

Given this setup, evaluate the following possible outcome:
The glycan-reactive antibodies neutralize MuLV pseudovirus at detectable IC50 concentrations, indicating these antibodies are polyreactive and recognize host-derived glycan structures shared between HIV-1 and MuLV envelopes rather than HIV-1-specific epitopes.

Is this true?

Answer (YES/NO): YES